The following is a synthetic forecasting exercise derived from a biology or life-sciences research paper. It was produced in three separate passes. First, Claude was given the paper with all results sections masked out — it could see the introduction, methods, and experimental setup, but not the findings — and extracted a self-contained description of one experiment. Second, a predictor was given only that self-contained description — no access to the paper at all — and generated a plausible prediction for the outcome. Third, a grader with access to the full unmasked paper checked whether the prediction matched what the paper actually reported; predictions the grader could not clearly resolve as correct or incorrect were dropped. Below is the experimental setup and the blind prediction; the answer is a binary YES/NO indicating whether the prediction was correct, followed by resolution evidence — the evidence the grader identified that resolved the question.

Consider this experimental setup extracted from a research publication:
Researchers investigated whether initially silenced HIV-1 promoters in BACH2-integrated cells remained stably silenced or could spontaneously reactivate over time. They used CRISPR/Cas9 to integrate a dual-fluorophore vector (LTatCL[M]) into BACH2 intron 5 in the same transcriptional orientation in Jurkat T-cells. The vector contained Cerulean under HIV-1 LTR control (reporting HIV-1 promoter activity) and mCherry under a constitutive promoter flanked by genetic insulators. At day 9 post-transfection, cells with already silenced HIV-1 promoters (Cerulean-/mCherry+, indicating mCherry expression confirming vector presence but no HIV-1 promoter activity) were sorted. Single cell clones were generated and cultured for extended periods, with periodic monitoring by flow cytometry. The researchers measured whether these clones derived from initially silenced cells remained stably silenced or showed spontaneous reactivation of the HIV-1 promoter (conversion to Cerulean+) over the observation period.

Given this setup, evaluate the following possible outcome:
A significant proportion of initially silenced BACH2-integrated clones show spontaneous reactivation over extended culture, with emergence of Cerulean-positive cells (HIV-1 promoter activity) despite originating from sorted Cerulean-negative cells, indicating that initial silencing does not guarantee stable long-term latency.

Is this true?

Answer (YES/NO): NO